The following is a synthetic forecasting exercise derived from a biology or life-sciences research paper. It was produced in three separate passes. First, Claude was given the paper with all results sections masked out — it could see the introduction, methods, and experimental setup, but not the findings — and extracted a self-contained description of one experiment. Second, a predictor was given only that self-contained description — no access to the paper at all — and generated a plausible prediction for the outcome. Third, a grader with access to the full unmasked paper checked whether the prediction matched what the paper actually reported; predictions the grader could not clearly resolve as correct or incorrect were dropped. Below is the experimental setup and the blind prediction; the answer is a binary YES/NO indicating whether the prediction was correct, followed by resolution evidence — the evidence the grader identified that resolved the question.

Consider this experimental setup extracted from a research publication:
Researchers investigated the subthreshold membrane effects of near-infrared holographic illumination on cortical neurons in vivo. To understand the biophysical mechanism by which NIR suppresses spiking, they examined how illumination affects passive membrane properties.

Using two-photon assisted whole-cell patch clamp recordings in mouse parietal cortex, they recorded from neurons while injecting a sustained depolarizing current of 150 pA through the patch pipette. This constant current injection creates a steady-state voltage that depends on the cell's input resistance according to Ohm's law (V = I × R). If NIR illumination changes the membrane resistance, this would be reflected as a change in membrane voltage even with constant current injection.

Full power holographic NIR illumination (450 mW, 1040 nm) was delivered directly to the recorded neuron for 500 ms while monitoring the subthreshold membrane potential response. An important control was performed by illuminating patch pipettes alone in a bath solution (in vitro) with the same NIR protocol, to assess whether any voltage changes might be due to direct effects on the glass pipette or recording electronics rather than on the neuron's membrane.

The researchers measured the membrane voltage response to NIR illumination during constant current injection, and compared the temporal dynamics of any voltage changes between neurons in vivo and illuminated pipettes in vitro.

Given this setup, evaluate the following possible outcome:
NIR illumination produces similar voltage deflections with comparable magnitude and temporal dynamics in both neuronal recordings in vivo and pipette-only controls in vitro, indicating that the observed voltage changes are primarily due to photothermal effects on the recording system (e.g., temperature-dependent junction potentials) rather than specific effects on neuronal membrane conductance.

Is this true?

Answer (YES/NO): NO